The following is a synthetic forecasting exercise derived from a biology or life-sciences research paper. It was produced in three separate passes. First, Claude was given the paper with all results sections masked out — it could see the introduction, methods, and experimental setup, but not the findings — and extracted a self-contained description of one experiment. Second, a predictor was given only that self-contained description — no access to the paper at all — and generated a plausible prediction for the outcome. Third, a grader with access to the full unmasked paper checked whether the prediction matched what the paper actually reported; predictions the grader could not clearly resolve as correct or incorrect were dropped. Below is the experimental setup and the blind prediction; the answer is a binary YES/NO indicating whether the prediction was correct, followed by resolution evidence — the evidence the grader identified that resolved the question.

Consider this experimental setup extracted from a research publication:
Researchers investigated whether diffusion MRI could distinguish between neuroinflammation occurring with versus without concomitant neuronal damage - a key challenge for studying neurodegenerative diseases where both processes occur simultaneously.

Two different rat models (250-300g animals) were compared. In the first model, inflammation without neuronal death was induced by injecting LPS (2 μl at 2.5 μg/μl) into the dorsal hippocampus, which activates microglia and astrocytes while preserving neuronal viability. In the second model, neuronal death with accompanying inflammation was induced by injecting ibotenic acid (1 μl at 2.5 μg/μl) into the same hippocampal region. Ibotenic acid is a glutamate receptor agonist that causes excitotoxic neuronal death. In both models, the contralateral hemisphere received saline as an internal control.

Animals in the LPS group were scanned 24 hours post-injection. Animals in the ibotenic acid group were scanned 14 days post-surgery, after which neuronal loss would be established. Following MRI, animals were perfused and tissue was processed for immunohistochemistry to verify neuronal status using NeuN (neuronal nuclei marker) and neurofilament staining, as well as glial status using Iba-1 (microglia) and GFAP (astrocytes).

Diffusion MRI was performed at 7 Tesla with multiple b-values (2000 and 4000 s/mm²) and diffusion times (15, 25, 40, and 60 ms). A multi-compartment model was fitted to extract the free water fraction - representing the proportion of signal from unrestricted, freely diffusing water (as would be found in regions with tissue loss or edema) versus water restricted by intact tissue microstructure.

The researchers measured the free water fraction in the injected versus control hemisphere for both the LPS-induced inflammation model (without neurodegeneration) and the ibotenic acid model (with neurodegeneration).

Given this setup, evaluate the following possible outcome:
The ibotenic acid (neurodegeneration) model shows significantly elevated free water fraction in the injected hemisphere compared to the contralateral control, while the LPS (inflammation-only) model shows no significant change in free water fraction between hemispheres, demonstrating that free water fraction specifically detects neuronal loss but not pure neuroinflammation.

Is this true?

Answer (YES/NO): YES